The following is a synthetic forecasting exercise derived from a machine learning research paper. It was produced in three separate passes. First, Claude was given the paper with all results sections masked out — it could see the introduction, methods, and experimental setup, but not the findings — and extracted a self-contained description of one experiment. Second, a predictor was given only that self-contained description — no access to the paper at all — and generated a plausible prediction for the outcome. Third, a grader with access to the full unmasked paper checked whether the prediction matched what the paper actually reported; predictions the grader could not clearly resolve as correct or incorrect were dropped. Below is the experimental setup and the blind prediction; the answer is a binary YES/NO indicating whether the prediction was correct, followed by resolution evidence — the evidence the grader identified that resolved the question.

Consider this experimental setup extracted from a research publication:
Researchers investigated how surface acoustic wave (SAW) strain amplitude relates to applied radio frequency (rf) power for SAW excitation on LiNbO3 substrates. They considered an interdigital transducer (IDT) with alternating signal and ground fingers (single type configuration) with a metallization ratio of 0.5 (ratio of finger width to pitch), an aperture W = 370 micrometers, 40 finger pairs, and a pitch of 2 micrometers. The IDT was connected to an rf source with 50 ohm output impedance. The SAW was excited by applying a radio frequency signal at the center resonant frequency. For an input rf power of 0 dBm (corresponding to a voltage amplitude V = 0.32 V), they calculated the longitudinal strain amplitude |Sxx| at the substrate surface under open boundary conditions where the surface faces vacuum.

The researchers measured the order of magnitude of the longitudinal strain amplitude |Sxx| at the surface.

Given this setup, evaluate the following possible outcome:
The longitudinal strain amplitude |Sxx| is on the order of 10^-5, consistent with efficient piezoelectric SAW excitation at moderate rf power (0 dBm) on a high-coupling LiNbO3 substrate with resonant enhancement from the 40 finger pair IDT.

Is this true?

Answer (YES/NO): YES